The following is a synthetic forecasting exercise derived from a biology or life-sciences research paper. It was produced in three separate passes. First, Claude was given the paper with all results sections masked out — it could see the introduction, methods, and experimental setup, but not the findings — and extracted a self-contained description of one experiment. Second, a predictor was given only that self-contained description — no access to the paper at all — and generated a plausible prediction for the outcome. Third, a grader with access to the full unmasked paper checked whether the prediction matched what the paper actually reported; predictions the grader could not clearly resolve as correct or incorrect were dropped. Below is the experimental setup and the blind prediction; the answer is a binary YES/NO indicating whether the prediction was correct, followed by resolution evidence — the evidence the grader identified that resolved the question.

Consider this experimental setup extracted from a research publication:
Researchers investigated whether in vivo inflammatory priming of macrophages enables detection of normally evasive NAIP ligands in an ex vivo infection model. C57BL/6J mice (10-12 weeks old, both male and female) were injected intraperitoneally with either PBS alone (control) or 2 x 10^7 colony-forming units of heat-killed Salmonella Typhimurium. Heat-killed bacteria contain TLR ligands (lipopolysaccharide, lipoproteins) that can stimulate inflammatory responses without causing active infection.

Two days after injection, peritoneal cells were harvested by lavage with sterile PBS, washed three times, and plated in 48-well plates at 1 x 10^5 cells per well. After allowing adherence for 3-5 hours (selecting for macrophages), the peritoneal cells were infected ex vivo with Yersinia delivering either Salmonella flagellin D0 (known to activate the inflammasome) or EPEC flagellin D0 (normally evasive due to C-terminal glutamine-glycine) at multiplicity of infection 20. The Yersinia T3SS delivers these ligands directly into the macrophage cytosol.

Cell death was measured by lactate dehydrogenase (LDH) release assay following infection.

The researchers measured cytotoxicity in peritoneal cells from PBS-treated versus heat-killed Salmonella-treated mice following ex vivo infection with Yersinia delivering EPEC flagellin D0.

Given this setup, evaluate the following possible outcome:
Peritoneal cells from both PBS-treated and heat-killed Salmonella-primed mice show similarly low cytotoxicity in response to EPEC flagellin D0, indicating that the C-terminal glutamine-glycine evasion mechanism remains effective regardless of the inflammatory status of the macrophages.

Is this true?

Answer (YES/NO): NO